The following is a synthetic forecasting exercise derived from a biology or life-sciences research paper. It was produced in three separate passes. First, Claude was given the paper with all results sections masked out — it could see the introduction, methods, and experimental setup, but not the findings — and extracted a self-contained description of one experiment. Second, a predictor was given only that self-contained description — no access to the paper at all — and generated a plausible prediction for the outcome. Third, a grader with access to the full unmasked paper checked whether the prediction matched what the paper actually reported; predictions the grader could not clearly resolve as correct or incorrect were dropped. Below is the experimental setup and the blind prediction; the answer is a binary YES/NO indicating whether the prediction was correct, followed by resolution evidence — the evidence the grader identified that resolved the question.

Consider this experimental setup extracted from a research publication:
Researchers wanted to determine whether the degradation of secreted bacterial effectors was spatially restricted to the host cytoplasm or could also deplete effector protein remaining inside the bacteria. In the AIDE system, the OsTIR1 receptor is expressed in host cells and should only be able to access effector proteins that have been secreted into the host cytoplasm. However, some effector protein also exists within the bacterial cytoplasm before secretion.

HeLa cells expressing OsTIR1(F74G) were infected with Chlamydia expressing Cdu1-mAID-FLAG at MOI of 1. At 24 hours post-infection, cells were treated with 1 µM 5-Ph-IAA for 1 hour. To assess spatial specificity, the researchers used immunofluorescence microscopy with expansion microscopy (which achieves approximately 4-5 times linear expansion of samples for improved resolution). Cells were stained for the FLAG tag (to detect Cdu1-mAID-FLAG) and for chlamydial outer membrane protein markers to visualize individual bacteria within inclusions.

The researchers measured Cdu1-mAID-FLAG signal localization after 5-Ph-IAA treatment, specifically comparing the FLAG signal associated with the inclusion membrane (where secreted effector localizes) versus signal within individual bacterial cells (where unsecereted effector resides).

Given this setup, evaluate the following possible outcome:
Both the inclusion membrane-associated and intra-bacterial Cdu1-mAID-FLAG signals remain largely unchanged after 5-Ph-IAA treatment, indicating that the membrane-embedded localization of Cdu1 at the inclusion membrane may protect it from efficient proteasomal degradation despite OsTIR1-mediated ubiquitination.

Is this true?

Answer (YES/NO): NO